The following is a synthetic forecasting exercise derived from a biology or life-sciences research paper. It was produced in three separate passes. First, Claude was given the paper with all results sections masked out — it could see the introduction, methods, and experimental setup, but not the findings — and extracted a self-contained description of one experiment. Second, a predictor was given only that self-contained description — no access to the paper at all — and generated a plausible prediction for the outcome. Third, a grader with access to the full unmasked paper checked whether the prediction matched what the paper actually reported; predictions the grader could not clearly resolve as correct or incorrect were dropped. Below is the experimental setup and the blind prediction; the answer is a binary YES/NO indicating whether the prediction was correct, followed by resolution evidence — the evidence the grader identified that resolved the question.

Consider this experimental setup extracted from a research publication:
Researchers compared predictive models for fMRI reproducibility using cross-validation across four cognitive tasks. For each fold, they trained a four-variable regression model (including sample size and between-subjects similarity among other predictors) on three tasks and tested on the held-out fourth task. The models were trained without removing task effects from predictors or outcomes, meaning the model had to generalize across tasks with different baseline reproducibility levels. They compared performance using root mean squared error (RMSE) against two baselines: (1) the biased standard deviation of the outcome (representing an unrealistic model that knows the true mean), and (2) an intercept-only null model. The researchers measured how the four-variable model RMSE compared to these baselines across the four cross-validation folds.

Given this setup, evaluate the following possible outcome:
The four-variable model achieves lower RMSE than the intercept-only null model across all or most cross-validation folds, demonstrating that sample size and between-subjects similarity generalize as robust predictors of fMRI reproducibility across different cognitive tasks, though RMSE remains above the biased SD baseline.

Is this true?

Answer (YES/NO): YES